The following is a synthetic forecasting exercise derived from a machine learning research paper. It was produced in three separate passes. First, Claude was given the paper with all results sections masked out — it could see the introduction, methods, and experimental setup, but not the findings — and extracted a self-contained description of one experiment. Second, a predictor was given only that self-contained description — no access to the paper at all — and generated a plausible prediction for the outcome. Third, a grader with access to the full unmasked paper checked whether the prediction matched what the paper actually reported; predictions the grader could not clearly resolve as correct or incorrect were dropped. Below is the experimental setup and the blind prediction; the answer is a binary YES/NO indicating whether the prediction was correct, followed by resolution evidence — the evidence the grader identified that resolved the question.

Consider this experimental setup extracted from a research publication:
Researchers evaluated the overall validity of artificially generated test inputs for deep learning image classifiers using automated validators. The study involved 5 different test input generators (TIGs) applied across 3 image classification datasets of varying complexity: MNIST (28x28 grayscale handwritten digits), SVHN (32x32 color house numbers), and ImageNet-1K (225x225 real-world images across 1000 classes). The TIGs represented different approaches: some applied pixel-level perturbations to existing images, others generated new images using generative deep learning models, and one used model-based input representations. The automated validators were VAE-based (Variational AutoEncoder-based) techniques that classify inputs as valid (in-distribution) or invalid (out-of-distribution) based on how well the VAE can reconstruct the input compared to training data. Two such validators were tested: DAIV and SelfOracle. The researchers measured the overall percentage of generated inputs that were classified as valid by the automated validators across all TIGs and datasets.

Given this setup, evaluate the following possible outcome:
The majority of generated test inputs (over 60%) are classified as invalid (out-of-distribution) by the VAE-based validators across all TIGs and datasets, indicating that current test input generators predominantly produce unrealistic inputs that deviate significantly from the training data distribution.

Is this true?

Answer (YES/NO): NO